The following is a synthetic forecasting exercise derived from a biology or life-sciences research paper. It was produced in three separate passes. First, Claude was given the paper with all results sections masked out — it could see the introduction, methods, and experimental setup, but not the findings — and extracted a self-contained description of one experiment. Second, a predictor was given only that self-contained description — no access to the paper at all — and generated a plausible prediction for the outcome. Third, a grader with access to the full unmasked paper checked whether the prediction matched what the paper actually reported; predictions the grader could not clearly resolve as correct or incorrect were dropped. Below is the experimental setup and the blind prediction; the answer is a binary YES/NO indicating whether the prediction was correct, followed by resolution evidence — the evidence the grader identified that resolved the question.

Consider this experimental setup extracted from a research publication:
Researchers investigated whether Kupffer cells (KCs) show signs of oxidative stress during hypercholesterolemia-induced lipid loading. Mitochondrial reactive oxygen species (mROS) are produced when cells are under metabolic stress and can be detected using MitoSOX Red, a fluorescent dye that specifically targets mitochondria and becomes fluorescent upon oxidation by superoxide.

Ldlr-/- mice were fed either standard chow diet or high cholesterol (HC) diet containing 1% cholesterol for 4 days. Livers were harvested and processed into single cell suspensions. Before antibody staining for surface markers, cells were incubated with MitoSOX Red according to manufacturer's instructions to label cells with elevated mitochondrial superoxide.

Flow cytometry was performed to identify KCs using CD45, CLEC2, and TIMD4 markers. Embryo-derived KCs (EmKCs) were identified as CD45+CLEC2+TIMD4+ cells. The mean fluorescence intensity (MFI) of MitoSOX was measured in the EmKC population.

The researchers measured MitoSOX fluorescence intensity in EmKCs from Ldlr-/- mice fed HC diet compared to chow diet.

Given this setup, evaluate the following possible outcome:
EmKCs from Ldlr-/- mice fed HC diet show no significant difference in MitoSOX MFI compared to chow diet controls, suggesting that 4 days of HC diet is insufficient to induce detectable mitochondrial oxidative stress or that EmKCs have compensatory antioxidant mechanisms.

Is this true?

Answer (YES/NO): NO